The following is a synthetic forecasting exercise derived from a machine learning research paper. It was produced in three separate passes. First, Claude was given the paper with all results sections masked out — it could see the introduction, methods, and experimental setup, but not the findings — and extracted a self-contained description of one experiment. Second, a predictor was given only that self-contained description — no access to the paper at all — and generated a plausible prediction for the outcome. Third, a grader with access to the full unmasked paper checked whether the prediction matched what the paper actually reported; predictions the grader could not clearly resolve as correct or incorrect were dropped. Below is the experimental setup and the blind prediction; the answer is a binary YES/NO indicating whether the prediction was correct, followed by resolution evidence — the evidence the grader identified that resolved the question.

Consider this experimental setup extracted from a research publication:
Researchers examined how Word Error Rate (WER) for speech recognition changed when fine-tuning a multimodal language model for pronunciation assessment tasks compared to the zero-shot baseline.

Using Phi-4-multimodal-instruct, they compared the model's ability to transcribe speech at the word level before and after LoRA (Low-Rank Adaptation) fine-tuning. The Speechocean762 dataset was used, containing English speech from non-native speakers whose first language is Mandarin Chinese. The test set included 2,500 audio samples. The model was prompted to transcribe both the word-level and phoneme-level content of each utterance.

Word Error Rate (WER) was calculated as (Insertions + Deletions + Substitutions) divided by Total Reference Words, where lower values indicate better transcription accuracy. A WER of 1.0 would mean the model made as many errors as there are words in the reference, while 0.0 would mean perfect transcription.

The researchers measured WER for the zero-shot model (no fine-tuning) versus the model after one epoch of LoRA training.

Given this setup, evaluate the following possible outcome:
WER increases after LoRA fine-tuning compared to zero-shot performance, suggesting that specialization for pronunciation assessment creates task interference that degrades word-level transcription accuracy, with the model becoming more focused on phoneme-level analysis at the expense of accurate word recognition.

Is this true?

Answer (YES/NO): NO